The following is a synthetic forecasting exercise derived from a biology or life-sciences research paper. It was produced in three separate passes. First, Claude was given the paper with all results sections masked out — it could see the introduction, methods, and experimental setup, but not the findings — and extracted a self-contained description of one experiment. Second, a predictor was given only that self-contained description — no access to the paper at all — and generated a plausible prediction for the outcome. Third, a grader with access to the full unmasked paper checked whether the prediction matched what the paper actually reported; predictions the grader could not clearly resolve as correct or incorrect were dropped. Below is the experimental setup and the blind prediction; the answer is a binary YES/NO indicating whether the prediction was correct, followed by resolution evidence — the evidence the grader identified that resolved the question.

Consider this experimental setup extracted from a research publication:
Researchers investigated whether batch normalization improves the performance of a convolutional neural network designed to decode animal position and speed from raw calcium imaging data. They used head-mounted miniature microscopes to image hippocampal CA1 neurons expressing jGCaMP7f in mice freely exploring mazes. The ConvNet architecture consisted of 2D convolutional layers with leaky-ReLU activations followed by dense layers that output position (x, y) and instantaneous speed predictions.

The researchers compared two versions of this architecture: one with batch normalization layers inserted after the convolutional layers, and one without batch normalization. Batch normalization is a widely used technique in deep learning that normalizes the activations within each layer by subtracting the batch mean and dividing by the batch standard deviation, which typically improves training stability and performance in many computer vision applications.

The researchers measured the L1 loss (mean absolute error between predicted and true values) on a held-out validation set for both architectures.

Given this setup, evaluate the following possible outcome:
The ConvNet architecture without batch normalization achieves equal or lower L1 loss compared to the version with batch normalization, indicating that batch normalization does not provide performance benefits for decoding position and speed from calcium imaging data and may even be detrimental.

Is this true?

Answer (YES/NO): YES